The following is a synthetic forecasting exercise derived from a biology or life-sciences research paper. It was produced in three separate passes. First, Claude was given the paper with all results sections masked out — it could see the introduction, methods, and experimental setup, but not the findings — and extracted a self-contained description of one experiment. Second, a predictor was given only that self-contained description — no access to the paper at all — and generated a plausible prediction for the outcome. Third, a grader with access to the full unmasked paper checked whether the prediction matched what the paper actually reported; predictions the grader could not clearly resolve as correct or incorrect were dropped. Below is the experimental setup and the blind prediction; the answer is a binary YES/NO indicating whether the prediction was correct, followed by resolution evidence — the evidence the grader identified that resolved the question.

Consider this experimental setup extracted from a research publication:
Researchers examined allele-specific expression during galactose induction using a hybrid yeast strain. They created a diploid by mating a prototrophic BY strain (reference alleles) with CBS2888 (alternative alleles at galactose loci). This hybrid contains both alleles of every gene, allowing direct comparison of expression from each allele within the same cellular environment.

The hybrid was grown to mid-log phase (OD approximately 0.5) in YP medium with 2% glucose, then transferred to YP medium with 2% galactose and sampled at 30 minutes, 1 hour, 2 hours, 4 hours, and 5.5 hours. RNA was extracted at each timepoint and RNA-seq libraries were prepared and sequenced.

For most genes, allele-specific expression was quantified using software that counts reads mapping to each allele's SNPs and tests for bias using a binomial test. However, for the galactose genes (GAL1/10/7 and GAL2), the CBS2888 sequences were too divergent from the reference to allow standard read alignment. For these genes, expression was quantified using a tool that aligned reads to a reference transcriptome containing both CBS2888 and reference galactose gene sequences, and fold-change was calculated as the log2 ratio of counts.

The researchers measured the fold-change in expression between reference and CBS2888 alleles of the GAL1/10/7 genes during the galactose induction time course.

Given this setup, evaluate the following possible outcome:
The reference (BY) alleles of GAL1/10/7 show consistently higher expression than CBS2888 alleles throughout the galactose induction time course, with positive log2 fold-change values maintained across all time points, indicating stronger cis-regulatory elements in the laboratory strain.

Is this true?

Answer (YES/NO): NO